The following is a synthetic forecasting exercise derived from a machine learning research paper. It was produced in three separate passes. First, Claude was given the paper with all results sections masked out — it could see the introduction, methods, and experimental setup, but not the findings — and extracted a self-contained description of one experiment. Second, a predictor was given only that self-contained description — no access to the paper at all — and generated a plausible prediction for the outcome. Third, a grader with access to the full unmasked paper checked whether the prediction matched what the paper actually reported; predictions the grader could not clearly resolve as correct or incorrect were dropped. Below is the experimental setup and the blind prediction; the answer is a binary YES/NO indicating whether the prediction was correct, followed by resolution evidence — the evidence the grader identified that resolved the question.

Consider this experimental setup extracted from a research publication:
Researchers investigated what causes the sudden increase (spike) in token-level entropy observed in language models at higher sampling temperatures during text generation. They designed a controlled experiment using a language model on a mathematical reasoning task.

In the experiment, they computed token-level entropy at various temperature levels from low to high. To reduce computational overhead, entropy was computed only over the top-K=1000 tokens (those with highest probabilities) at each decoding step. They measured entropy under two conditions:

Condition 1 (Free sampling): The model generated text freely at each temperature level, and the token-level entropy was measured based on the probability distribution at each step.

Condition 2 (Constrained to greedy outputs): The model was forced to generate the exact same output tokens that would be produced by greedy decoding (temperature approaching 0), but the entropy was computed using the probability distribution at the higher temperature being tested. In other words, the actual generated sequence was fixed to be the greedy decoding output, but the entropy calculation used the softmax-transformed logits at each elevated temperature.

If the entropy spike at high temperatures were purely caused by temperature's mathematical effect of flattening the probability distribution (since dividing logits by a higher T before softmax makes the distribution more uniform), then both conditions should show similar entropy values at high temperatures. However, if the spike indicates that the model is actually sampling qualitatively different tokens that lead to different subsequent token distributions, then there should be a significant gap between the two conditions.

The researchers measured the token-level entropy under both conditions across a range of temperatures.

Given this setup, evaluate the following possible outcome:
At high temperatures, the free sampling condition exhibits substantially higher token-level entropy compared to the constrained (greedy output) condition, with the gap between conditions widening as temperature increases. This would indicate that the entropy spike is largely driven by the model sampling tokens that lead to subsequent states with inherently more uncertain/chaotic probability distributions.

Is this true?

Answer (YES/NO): YES